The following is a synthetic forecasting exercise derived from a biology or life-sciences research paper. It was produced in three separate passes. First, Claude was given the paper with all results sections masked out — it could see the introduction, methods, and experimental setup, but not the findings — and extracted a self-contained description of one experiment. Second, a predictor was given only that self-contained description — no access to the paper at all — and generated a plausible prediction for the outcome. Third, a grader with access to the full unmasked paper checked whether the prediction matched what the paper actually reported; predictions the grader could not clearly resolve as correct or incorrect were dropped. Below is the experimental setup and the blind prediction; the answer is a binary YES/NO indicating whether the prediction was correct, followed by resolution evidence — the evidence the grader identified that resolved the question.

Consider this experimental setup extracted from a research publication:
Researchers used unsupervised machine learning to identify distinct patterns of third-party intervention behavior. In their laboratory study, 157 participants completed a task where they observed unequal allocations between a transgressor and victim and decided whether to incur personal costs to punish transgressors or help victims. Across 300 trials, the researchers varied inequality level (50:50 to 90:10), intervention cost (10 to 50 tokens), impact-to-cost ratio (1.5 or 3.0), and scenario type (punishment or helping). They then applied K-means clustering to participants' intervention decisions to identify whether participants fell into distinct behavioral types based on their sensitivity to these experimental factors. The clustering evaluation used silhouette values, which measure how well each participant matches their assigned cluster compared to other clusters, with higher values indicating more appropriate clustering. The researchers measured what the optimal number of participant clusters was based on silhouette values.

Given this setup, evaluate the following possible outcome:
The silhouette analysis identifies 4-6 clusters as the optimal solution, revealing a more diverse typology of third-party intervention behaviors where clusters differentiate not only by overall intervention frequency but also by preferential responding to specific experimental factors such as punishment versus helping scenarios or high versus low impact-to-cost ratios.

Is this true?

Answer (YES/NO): NO